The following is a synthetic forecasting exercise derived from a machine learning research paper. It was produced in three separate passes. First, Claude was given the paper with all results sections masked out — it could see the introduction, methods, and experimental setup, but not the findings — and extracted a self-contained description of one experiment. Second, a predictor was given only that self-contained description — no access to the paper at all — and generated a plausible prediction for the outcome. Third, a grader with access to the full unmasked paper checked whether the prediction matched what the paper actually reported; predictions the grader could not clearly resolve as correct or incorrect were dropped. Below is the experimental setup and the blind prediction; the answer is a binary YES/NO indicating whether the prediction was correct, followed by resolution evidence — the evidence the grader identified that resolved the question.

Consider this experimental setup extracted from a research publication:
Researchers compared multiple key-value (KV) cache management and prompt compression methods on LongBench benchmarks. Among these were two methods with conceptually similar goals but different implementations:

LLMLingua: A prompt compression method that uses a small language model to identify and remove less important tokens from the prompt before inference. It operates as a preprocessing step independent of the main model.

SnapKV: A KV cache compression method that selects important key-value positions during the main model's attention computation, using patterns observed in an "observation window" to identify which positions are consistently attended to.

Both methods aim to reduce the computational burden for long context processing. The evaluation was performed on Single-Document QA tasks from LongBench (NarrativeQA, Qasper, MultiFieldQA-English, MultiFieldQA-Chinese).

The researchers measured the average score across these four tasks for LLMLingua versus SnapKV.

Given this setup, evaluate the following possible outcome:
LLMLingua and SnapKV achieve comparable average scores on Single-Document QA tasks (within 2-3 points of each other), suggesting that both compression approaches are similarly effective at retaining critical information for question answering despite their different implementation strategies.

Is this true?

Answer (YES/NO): NO